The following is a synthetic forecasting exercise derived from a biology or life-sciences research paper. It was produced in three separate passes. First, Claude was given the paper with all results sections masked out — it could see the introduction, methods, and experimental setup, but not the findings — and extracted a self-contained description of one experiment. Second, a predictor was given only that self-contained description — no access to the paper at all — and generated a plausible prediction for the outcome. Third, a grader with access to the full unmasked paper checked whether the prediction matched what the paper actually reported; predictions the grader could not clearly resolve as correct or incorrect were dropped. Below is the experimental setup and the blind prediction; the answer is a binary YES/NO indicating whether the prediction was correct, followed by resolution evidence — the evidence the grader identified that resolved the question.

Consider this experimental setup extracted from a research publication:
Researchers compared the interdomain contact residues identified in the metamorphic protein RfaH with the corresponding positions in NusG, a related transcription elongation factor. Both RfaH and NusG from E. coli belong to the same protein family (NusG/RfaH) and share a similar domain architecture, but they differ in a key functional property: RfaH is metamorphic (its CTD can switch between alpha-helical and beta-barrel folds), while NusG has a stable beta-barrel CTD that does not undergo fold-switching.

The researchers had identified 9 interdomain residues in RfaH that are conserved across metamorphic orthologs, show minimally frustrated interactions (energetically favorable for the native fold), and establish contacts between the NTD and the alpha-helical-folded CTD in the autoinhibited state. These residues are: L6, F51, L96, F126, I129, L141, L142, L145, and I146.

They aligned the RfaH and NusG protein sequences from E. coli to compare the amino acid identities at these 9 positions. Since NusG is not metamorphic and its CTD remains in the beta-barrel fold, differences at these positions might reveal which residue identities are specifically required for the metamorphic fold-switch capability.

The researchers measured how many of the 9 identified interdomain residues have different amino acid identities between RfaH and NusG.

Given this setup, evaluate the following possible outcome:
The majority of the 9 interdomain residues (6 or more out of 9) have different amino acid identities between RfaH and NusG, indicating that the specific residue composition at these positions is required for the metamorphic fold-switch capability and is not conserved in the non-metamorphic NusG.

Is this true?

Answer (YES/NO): YES